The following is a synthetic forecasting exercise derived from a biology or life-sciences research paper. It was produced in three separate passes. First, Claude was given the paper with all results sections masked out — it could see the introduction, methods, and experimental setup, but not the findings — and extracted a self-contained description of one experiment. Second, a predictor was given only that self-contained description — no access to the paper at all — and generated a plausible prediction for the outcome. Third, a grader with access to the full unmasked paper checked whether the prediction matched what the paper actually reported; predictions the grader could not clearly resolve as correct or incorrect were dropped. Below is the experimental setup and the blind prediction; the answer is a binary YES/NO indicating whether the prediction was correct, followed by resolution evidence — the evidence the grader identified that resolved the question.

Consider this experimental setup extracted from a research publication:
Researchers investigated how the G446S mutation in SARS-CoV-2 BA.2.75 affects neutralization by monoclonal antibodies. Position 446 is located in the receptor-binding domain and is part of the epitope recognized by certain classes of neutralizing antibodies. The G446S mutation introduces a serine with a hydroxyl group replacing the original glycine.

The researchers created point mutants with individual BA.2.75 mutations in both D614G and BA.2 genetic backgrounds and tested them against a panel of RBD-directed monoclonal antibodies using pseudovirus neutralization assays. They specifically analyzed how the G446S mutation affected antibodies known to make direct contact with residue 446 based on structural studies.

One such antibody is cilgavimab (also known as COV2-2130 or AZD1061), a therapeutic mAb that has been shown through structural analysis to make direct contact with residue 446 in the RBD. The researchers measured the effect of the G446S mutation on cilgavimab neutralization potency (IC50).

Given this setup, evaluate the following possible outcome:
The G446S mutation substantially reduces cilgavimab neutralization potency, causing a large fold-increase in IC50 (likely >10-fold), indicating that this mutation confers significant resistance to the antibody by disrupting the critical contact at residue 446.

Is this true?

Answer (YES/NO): NO